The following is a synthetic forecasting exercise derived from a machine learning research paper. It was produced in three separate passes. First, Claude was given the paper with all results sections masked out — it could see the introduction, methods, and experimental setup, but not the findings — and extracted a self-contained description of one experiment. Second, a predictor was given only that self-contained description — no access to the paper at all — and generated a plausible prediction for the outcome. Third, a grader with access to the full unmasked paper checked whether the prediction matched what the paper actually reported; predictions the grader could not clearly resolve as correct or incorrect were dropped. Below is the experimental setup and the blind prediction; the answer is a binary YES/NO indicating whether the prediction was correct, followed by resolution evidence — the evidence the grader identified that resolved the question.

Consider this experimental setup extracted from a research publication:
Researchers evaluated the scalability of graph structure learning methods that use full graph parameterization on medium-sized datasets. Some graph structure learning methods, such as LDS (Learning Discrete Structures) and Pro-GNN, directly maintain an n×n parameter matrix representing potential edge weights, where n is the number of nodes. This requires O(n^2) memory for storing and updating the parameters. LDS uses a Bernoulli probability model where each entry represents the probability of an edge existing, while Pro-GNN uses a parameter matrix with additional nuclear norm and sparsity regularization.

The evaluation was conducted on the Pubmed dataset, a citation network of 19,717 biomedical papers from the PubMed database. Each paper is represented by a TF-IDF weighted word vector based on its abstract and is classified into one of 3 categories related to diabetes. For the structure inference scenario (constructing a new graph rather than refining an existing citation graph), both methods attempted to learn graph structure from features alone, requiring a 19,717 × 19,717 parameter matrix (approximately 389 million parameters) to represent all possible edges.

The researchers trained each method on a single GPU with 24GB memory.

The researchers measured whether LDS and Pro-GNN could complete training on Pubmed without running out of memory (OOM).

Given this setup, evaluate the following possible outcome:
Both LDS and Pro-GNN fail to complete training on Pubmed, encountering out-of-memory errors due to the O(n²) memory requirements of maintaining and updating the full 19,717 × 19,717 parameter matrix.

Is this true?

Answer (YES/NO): YES